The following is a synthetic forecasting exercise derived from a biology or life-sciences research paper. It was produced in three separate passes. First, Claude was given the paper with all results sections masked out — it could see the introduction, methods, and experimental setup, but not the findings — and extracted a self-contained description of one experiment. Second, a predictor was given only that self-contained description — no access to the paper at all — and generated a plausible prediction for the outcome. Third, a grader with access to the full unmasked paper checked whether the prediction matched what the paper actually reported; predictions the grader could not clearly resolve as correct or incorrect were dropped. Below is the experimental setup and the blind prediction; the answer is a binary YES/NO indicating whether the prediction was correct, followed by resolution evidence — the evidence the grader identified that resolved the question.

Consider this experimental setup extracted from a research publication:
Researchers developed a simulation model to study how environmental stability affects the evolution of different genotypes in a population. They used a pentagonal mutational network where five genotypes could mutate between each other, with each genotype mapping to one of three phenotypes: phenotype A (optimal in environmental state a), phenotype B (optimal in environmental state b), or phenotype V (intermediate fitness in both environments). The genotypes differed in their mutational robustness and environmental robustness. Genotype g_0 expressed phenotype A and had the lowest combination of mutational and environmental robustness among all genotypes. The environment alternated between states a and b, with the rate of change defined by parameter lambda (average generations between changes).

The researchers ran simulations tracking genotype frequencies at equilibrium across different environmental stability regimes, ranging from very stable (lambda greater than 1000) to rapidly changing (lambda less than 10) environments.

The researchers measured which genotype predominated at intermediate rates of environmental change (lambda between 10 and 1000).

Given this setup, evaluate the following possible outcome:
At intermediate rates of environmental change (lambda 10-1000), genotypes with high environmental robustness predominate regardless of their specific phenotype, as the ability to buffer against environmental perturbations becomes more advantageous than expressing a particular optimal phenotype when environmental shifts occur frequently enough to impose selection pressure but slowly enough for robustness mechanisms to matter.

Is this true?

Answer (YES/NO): NO